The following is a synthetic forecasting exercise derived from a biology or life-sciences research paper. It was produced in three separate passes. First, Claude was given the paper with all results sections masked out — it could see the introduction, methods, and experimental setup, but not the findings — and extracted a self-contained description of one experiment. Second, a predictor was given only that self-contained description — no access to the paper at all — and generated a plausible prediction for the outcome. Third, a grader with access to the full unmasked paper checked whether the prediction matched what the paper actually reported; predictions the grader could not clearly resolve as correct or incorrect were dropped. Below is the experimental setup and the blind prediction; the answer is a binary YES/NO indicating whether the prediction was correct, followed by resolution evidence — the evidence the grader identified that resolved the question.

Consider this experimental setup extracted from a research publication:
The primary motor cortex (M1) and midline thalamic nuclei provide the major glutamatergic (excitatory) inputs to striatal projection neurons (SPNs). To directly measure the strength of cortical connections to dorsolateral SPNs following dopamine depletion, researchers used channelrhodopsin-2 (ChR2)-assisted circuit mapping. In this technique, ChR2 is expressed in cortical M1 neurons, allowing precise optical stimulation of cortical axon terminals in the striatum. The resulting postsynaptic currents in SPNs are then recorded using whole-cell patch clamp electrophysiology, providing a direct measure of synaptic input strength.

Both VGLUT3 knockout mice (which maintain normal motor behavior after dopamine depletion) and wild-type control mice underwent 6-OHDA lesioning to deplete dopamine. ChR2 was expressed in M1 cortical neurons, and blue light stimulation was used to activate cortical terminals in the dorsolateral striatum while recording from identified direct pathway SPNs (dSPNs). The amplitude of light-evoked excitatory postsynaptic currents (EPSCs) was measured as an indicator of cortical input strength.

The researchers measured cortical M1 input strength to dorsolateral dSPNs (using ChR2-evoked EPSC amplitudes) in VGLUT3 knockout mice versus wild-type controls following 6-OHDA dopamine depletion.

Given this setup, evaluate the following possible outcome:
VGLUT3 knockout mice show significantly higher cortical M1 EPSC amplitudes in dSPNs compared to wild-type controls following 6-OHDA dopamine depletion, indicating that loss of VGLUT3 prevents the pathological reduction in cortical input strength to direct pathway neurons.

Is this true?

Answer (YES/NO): NO